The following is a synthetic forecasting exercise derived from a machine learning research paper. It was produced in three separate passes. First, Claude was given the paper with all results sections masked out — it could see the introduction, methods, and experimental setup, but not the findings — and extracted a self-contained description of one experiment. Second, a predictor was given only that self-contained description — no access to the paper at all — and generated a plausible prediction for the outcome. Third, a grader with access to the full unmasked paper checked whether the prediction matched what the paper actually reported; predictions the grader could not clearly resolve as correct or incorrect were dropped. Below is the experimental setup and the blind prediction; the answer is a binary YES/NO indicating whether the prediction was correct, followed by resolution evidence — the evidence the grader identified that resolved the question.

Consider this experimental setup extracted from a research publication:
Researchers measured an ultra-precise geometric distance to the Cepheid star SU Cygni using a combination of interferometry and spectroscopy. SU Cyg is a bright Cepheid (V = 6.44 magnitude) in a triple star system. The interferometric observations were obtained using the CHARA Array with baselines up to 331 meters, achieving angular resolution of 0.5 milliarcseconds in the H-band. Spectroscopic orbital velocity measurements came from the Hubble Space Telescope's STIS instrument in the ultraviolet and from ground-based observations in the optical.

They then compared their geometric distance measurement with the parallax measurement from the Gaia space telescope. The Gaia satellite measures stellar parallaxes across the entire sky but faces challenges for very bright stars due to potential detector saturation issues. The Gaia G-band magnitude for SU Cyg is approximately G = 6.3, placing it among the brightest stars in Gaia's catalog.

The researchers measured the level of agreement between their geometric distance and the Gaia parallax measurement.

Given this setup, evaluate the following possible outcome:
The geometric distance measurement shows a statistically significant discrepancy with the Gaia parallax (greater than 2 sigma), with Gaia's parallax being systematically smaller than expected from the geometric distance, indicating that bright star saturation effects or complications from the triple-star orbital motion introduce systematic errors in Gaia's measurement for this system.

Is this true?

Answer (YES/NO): NO